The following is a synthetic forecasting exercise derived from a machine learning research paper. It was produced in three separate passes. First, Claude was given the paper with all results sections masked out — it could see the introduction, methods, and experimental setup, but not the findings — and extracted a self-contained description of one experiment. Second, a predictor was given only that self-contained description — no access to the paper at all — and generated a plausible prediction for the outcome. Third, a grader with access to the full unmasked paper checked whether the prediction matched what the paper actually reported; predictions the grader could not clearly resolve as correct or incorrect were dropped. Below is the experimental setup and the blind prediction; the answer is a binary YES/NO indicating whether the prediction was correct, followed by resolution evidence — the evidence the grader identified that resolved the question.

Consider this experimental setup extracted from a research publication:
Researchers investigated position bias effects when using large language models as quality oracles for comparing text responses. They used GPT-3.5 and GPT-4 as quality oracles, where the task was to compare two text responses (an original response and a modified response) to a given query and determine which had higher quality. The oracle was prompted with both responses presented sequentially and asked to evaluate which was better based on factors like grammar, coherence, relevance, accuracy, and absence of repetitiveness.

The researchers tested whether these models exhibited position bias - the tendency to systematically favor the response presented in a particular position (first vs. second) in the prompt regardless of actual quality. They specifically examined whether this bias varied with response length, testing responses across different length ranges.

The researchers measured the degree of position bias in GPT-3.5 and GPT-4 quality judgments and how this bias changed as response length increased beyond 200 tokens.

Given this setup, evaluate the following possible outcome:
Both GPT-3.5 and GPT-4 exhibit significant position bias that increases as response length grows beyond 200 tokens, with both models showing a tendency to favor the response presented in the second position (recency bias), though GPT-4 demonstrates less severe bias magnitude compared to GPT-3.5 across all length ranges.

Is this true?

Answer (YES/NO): NO